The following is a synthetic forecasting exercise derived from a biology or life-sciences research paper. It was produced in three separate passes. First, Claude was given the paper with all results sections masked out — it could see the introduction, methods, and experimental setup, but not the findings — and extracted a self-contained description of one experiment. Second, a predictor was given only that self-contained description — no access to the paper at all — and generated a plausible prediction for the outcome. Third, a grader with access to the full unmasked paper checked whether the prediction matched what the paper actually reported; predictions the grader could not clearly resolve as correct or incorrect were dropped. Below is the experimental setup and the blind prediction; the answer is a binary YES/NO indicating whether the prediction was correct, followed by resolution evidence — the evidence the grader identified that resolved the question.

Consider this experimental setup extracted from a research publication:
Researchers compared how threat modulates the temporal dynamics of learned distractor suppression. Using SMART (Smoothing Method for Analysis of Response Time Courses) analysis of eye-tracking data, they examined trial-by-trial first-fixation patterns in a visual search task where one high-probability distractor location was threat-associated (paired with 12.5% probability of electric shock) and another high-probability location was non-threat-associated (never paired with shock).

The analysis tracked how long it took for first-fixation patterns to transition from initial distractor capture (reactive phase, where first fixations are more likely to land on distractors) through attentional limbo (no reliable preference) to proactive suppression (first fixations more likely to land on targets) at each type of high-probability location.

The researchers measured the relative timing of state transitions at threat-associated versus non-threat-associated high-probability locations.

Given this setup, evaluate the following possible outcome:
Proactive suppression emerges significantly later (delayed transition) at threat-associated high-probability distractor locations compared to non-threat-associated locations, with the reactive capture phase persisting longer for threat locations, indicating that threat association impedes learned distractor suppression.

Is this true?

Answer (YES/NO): NO